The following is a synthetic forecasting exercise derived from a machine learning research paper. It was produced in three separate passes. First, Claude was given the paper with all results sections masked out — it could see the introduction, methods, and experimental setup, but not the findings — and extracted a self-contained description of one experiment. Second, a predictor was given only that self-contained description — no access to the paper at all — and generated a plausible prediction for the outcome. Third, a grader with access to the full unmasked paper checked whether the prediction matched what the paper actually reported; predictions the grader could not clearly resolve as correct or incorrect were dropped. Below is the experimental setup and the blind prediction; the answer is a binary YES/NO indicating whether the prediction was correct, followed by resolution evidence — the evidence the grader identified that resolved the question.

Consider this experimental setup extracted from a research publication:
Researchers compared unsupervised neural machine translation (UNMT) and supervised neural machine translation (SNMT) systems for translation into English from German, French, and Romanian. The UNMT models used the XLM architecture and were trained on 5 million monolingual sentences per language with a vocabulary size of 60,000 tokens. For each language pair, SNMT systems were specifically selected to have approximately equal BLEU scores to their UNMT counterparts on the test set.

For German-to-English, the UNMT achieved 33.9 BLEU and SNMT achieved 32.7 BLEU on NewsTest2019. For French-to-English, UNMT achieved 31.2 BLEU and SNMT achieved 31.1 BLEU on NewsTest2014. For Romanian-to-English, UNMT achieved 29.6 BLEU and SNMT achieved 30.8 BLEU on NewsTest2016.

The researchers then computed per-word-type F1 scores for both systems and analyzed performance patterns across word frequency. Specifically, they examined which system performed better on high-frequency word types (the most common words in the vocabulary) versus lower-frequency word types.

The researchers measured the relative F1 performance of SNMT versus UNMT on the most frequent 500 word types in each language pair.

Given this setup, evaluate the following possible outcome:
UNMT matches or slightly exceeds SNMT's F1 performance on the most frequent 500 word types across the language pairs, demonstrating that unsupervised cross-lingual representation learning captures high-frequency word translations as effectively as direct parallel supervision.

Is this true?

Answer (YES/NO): YES